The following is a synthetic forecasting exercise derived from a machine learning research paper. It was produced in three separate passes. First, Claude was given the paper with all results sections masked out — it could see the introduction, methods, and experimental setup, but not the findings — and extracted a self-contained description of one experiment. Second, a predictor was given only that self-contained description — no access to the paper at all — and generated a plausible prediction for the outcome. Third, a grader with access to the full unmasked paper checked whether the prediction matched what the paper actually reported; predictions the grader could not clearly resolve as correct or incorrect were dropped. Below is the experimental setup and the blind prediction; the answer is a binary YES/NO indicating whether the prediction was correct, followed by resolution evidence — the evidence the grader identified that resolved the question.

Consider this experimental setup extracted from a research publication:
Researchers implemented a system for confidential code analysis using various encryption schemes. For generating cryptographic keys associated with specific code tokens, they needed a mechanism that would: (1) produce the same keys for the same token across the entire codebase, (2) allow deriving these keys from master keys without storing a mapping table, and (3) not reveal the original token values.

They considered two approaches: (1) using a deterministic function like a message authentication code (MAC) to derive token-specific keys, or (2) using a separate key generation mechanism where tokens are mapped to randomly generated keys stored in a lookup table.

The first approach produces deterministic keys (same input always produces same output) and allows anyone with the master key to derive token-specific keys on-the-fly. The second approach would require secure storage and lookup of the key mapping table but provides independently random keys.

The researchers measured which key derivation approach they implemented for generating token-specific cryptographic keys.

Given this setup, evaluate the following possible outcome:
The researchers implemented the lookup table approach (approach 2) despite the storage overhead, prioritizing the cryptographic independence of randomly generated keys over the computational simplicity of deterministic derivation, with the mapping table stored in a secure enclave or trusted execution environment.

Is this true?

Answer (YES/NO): NO